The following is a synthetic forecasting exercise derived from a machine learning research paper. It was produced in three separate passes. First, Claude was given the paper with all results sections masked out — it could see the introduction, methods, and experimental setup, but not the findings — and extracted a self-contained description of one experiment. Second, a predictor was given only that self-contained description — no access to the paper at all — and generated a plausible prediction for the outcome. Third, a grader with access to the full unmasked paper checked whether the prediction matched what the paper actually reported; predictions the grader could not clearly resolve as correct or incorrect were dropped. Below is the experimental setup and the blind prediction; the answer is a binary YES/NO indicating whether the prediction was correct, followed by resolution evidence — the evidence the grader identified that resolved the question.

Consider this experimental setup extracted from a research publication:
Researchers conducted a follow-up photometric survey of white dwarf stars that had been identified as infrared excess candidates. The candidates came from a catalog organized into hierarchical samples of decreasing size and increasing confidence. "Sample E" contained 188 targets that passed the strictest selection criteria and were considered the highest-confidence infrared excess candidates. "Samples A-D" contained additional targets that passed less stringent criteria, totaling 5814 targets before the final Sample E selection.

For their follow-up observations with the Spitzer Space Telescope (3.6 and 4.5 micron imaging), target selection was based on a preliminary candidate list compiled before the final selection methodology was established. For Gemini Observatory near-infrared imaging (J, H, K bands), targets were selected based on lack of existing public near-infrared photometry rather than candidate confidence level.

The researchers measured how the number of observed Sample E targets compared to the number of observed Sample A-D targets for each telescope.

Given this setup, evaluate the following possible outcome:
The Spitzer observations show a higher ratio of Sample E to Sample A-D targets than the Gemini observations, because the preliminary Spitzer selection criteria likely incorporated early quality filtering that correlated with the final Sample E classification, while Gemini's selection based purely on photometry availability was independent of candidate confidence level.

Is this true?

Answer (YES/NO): YES